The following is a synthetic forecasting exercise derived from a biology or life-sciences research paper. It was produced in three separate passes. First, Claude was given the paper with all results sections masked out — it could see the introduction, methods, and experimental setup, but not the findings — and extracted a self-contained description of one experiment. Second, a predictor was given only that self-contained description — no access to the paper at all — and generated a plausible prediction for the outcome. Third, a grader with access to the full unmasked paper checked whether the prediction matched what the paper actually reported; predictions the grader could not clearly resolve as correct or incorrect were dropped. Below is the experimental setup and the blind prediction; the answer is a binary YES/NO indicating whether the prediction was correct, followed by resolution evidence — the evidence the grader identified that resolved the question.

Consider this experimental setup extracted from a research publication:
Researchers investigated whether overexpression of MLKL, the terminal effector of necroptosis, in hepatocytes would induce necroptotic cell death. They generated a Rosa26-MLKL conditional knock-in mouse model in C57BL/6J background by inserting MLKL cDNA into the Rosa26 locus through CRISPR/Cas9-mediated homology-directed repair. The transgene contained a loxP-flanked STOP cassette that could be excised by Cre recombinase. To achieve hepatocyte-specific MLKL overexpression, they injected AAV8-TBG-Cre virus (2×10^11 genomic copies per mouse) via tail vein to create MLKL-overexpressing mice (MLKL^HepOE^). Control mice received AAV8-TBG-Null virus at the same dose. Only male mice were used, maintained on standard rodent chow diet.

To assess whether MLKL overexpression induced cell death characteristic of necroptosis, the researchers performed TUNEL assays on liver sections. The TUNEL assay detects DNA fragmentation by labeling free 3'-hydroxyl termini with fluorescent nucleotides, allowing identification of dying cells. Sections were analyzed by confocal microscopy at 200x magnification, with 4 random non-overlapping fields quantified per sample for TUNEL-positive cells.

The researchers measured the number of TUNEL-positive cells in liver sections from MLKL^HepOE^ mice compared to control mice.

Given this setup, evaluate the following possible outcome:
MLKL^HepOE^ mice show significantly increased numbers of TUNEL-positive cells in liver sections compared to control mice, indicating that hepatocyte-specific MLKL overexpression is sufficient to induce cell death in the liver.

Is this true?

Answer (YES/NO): NO